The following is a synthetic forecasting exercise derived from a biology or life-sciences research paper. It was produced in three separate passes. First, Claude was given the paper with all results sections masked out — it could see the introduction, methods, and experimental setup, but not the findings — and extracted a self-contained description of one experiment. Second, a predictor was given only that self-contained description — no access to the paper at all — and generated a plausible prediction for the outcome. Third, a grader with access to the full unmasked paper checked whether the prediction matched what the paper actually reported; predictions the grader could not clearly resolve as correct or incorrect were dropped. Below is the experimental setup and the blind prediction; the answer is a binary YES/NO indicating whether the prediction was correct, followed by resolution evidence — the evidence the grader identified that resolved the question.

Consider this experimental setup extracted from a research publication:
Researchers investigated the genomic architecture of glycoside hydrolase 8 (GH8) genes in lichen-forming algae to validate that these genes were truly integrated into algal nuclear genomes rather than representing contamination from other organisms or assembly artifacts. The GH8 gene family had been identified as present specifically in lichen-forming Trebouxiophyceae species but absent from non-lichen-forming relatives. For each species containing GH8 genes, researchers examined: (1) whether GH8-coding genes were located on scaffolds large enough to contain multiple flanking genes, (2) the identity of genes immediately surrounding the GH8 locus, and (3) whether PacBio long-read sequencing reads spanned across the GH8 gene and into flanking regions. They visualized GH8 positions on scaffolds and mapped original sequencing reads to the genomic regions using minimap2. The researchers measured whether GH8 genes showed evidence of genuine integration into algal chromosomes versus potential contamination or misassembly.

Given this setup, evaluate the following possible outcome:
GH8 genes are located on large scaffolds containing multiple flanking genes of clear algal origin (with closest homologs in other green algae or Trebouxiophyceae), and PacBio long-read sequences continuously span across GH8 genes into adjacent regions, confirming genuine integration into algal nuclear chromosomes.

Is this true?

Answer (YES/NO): YES